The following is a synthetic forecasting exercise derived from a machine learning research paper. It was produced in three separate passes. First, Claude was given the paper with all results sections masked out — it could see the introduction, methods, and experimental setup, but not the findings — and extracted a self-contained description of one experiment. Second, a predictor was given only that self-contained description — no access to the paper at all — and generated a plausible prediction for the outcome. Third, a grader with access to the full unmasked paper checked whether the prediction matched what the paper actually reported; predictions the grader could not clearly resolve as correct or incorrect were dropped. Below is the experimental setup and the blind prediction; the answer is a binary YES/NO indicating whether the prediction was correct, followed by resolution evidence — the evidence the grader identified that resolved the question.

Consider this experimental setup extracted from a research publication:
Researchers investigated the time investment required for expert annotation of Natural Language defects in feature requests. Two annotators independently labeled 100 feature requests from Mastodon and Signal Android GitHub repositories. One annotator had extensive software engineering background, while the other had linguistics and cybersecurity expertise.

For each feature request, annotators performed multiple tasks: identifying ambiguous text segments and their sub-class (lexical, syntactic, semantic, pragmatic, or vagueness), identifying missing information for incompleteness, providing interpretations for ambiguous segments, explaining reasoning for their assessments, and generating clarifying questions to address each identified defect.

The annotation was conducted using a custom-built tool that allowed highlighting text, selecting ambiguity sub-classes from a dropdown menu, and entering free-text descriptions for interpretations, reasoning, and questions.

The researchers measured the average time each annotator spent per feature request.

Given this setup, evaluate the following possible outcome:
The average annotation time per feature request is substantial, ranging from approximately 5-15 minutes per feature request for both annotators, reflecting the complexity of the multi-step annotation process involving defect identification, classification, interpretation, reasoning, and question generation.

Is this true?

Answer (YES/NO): NO